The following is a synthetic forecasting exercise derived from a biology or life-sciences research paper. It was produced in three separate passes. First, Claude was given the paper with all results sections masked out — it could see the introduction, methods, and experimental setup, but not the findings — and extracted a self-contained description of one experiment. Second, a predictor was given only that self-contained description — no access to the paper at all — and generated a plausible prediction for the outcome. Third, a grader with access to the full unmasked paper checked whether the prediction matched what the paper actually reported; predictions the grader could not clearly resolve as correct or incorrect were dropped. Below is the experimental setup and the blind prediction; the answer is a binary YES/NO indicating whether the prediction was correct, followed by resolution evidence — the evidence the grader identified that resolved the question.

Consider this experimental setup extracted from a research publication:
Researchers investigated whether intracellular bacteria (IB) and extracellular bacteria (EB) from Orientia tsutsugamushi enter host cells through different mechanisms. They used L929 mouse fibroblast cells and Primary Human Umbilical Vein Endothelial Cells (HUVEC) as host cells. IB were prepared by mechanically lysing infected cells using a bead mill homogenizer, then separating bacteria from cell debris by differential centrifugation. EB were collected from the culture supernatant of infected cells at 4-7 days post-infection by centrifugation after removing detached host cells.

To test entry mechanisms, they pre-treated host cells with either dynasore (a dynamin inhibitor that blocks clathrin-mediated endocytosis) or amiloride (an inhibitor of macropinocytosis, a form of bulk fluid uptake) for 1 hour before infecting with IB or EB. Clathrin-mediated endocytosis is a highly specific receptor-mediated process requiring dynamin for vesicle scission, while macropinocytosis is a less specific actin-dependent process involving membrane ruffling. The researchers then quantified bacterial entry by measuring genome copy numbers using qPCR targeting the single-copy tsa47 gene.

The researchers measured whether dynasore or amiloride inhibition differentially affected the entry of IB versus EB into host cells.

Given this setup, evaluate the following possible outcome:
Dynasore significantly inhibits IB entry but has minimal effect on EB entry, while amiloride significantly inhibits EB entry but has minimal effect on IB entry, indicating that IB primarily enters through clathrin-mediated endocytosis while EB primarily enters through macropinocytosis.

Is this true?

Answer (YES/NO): NO